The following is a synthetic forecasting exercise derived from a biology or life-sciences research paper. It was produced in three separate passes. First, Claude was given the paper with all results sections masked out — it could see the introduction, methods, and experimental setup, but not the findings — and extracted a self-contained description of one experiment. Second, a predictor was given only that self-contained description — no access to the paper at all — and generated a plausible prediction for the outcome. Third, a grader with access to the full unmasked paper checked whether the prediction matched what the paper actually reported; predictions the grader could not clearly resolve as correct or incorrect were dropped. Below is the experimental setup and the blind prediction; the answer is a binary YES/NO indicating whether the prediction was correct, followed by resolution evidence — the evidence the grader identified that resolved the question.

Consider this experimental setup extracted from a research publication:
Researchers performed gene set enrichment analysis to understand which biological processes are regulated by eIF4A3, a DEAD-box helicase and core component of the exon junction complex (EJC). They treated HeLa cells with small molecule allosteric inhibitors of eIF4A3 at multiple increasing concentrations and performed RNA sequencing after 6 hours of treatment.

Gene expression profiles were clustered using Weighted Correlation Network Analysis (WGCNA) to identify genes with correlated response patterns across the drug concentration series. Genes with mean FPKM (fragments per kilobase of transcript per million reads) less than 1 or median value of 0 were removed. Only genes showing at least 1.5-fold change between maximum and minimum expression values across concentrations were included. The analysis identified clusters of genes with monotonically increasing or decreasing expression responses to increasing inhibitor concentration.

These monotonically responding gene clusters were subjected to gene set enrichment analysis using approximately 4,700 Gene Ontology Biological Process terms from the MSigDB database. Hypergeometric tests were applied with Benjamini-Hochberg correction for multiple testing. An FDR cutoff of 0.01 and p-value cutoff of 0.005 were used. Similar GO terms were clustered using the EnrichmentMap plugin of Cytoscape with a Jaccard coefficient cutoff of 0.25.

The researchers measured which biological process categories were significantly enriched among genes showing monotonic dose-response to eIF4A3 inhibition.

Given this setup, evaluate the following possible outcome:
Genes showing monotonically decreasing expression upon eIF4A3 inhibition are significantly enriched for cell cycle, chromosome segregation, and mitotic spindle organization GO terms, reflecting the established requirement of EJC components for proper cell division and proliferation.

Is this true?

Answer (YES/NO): YES